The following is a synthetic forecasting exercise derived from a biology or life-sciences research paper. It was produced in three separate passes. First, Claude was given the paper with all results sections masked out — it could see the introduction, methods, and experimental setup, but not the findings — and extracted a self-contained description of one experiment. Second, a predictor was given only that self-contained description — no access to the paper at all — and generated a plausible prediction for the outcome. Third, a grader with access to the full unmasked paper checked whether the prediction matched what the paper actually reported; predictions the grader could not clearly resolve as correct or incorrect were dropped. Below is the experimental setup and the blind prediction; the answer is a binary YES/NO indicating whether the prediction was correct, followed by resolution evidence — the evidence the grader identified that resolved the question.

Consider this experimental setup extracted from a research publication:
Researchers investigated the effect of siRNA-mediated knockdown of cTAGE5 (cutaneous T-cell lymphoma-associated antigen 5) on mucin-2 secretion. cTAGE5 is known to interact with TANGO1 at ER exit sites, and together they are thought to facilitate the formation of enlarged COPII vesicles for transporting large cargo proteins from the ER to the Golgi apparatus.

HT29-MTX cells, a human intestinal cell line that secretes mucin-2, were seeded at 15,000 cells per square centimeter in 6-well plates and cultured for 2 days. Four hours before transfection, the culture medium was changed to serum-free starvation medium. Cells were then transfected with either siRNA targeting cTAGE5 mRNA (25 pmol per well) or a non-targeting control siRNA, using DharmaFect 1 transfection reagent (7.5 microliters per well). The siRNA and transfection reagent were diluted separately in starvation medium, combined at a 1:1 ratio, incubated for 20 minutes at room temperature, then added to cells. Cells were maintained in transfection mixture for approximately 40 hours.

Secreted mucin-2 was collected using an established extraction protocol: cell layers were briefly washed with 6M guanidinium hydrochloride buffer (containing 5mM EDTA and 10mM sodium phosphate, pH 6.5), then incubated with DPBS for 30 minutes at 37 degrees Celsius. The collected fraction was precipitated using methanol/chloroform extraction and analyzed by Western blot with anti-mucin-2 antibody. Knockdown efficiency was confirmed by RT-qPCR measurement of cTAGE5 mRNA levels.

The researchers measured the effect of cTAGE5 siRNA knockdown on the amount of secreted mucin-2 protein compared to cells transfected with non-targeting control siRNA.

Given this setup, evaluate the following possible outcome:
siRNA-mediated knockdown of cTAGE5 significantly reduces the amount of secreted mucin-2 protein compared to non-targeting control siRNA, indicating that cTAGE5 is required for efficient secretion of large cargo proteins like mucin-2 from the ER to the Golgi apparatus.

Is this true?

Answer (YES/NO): YES